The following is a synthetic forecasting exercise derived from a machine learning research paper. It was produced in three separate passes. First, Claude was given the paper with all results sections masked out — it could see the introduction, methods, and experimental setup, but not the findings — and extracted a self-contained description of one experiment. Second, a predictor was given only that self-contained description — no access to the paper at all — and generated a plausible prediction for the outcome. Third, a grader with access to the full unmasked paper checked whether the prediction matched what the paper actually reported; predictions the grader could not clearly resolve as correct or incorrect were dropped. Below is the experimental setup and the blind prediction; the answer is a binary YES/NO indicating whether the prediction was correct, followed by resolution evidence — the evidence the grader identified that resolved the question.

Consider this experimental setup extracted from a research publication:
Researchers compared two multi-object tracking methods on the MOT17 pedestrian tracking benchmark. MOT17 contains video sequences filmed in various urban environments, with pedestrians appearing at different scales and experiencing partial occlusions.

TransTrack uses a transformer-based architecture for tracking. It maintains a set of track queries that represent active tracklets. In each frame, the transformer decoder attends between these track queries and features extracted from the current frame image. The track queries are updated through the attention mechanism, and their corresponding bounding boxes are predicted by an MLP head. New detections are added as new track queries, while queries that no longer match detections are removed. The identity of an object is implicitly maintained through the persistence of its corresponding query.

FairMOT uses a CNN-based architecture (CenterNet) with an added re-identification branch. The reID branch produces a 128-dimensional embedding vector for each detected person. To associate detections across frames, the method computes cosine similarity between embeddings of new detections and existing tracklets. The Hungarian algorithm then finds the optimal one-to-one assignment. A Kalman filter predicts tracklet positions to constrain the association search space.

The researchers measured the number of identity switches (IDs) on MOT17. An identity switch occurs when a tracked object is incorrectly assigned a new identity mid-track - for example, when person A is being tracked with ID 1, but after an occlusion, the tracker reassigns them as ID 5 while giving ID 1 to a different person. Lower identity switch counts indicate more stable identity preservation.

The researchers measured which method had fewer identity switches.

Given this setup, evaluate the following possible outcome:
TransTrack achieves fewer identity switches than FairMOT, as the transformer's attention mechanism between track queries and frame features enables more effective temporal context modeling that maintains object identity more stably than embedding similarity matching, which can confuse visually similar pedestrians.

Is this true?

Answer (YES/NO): NO